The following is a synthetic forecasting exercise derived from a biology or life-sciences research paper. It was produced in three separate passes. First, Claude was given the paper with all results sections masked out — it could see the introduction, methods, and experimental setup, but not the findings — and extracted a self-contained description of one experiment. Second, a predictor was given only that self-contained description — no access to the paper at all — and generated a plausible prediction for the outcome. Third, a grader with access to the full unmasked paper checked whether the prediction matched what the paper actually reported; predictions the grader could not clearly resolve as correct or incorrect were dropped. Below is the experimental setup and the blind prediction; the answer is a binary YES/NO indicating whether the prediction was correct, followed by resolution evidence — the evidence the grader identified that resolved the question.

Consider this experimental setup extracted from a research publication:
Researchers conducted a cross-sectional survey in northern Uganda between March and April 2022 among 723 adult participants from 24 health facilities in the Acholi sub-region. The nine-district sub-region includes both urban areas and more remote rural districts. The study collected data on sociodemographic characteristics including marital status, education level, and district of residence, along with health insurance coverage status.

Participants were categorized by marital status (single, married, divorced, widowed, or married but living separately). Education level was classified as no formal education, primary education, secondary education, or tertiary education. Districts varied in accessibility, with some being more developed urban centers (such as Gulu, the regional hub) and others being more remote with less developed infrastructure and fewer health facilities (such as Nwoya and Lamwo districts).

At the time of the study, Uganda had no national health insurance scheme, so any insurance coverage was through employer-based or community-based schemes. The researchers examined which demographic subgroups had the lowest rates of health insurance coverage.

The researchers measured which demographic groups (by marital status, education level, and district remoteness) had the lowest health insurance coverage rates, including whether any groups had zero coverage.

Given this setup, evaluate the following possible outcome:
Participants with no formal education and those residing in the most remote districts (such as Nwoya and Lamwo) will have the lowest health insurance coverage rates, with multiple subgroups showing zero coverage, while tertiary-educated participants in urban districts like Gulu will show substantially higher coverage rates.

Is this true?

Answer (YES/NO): NO